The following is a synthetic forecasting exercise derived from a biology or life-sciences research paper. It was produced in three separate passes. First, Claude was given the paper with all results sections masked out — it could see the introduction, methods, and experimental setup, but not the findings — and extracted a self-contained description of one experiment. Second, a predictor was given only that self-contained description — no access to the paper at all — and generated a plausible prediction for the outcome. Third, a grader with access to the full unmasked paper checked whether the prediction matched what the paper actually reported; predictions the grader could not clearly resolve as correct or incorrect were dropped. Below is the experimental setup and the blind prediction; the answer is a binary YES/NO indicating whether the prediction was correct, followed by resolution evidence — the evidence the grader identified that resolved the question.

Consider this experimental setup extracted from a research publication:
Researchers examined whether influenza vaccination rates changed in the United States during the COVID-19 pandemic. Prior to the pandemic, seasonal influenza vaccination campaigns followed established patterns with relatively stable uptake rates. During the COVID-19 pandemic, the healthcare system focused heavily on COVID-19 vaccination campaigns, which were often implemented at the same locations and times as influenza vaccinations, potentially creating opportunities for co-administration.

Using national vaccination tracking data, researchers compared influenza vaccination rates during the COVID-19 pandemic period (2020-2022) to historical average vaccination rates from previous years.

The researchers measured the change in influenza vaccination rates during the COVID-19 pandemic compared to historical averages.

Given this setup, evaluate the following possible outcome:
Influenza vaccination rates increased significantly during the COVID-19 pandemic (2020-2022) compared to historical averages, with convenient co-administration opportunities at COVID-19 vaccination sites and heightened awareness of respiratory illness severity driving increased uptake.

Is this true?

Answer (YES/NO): NO